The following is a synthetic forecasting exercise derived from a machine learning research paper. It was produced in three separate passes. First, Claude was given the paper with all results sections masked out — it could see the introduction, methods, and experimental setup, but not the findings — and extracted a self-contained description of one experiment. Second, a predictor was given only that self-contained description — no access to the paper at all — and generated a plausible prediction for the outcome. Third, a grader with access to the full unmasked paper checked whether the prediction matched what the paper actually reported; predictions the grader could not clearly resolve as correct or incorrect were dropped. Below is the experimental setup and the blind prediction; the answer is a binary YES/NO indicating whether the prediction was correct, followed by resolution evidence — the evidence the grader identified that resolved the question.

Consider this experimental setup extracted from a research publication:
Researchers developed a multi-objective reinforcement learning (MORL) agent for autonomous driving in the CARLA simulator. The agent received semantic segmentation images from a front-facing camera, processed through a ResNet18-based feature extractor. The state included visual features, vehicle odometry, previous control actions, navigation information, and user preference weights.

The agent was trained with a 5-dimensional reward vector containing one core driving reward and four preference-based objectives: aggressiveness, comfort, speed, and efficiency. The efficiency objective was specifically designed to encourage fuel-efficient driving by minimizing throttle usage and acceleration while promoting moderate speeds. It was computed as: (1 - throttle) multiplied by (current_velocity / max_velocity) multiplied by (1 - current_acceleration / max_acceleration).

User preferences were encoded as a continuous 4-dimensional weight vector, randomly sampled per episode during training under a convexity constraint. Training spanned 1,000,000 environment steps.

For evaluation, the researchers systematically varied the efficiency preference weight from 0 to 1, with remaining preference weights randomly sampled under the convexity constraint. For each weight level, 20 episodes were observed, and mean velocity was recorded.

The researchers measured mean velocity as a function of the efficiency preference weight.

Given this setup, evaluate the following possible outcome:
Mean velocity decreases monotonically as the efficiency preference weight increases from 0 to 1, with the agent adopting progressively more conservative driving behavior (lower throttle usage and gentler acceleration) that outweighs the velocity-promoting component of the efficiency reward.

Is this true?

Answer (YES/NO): NO